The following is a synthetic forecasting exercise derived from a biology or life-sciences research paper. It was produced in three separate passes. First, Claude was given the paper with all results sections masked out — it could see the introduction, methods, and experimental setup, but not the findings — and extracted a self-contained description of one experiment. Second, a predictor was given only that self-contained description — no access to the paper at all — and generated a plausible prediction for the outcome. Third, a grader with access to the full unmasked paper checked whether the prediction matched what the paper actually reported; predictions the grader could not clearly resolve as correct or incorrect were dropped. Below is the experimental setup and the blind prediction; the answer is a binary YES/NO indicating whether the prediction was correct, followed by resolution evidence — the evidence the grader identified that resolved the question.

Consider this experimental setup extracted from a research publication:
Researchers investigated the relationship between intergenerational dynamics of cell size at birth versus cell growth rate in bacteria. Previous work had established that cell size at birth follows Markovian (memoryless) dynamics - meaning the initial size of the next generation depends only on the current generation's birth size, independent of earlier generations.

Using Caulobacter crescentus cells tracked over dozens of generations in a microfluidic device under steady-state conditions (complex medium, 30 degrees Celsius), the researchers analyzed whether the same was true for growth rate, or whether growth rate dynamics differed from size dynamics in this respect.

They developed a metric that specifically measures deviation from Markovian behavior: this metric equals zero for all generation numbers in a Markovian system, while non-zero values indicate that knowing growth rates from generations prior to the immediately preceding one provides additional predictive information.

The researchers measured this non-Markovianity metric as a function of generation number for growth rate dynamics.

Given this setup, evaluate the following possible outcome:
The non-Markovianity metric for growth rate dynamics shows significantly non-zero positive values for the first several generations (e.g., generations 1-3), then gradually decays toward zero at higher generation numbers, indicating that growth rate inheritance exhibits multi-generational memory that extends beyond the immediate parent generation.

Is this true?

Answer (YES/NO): YES